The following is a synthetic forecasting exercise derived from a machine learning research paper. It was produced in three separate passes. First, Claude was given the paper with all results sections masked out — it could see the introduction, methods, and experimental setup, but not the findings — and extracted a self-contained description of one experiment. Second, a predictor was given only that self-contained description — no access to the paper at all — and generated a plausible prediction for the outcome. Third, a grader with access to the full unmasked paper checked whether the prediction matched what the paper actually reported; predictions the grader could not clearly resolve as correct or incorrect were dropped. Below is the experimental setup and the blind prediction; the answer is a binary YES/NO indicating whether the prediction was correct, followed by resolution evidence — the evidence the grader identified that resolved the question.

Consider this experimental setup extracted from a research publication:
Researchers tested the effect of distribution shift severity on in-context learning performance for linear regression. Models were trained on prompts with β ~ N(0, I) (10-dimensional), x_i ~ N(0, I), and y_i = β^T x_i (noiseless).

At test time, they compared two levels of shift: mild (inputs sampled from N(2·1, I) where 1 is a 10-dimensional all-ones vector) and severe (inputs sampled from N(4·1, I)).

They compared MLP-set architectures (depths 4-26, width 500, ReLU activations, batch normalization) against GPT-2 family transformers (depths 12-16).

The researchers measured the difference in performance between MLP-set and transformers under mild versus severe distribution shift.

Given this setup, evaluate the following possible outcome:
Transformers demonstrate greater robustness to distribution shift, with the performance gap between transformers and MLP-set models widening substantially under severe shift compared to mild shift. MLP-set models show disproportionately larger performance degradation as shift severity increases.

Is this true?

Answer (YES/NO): NO